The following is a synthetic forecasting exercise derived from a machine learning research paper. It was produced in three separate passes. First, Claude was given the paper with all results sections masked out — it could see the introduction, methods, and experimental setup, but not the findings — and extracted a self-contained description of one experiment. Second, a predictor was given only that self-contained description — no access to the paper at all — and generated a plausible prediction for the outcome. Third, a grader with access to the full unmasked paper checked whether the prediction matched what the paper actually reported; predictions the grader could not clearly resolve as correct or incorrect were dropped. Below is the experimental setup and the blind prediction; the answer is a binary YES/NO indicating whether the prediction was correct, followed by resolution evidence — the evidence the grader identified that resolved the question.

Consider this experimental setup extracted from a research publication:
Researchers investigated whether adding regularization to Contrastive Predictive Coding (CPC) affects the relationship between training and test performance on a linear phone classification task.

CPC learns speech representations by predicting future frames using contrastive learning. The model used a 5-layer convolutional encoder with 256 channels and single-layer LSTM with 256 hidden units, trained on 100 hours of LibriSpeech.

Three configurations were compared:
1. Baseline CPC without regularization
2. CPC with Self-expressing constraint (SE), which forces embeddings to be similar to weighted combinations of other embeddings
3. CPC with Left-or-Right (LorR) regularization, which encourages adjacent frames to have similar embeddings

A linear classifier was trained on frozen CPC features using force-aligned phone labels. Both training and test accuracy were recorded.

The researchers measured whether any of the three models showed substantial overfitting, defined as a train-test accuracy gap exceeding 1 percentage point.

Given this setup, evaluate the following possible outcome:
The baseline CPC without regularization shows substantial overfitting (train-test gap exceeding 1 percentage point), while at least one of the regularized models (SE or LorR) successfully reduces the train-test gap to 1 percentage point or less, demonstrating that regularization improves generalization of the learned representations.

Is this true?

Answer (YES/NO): NO